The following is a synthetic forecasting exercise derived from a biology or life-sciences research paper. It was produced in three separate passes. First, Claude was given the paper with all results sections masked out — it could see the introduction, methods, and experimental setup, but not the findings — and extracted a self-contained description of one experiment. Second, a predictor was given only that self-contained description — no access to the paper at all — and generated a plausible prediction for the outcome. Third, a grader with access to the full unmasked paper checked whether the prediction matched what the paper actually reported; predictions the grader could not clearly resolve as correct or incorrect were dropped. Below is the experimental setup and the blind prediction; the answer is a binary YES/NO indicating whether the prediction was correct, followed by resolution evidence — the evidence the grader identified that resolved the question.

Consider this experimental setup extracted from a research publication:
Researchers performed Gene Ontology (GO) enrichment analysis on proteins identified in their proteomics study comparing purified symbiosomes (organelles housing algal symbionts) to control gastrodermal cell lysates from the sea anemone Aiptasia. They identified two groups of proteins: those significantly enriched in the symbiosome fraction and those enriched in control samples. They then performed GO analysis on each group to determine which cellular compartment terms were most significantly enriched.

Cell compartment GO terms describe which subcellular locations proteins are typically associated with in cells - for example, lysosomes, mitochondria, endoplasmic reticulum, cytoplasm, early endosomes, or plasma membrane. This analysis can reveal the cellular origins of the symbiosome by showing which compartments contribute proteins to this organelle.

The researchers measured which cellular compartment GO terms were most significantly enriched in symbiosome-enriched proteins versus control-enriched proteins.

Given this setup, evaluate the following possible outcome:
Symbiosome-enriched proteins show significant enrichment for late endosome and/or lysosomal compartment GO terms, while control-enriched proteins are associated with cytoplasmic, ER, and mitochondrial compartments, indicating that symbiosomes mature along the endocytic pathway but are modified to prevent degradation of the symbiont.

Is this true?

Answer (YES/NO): YES